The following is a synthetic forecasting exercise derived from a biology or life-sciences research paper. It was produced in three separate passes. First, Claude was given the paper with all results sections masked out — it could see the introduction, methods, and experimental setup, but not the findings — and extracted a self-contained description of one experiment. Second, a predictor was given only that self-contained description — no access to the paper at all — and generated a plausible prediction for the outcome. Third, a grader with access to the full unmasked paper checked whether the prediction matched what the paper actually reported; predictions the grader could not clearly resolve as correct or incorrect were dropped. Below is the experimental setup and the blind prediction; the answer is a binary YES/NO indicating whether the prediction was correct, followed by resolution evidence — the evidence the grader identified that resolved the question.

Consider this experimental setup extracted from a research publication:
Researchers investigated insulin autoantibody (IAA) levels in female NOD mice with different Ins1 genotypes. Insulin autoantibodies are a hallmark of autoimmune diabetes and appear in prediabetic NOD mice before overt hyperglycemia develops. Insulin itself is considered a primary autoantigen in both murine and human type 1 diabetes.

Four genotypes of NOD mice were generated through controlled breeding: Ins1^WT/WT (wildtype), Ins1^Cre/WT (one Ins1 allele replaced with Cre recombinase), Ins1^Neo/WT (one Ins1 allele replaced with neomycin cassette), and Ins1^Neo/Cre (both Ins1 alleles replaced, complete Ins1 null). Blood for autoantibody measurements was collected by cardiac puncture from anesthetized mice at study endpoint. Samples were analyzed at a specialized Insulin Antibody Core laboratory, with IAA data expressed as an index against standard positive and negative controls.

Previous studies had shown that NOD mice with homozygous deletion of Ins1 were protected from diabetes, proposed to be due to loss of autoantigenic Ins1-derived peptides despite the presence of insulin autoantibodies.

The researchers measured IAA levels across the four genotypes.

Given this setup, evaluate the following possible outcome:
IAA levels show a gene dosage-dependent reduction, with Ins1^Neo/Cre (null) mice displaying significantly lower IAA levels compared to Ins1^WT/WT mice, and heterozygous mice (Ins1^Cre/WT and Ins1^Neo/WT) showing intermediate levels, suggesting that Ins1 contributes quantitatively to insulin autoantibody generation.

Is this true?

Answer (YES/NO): NO